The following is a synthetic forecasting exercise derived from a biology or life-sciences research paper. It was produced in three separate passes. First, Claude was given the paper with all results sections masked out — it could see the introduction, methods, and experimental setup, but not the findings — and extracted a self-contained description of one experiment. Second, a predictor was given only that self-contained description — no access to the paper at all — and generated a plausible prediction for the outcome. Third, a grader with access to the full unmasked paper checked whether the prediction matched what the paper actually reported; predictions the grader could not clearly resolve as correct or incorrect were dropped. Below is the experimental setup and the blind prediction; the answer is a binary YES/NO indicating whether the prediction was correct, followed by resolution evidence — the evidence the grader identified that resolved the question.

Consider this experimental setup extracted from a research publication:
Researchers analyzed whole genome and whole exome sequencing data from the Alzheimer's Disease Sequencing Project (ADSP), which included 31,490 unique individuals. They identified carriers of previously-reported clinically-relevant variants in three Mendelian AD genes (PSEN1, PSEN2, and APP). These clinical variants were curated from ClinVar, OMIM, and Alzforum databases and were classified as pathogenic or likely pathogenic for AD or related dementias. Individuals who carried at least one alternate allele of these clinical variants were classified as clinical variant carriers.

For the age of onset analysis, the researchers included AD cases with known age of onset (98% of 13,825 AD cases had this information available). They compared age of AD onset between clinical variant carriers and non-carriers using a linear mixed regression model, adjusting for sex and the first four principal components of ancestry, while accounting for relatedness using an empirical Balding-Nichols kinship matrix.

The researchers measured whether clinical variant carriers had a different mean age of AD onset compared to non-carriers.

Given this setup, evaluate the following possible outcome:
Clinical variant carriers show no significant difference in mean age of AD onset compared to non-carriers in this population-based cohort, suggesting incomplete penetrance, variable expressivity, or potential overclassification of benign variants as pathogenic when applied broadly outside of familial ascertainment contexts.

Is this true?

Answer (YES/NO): NO